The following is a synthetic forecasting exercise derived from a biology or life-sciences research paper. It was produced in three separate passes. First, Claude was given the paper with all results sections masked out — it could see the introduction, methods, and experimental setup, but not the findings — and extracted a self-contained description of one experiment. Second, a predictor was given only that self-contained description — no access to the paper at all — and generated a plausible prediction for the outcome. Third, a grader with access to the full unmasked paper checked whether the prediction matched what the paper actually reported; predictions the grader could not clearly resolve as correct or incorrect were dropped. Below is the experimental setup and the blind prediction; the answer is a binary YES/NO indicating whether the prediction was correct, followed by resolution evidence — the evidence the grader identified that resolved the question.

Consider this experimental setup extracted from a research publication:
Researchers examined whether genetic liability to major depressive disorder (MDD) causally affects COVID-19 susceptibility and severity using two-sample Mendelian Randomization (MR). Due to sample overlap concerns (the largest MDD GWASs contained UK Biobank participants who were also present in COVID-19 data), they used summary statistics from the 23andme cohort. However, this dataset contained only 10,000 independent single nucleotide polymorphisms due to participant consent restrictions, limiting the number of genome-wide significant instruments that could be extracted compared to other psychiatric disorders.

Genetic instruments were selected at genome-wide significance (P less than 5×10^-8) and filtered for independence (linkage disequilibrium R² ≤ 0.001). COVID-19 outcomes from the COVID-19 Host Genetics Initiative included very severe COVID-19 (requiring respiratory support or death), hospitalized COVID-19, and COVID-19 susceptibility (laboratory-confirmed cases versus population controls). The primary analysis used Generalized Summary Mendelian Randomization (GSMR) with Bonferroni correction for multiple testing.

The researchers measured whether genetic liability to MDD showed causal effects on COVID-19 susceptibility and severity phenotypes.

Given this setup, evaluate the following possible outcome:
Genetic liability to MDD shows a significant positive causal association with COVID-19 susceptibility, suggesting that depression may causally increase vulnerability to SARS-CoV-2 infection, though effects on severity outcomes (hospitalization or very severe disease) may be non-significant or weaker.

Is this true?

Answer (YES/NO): NO